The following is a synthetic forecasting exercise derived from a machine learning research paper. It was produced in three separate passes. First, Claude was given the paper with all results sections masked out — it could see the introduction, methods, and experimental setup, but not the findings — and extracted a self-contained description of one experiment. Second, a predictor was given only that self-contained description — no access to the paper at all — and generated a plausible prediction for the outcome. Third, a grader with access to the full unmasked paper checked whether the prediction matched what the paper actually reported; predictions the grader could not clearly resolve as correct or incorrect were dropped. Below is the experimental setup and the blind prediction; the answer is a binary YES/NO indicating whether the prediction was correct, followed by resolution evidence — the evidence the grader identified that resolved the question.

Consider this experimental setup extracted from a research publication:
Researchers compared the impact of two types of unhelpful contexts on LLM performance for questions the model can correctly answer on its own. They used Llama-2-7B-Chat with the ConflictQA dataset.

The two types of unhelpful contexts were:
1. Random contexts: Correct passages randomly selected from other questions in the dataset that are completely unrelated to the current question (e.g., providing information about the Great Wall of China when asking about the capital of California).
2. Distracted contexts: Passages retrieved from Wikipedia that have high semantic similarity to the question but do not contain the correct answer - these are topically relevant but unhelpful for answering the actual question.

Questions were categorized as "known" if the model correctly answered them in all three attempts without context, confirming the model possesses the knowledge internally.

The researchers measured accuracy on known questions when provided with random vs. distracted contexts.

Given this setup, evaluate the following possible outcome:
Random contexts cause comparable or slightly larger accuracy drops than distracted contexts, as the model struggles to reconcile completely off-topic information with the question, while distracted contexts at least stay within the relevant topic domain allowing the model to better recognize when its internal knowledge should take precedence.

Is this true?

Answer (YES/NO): NO